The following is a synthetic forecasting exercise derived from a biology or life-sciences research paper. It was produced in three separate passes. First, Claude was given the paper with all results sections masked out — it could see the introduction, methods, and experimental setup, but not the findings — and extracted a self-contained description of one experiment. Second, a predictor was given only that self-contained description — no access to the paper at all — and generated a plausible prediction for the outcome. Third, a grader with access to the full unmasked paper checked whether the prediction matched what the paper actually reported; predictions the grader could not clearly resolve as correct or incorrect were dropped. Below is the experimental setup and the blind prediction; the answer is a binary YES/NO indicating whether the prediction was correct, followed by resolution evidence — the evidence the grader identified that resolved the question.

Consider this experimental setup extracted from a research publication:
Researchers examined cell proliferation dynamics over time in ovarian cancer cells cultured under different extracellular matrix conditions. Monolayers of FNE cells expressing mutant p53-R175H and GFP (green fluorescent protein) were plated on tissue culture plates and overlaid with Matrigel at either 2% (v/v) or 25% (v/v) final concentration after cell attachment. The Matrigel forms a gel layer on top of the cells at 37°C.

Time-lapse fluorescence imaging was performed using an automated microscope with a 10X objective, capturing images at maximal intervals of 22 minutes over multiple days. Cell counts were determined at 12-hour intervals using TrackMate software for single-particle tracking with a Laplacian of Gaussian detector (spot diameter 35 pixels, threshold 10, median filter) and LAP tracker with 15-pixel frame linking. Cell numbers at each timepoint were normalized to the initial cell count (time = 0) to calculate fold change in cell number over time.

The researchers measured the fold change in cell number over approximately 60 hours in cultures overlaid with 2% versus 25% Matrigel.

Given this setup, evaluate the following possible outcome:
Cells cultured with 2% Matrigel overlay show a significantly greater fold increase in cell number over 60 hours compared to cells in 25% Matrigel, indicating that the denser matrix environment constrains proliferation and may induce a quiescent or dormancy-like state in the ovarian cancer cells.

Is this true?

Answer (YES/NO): YES